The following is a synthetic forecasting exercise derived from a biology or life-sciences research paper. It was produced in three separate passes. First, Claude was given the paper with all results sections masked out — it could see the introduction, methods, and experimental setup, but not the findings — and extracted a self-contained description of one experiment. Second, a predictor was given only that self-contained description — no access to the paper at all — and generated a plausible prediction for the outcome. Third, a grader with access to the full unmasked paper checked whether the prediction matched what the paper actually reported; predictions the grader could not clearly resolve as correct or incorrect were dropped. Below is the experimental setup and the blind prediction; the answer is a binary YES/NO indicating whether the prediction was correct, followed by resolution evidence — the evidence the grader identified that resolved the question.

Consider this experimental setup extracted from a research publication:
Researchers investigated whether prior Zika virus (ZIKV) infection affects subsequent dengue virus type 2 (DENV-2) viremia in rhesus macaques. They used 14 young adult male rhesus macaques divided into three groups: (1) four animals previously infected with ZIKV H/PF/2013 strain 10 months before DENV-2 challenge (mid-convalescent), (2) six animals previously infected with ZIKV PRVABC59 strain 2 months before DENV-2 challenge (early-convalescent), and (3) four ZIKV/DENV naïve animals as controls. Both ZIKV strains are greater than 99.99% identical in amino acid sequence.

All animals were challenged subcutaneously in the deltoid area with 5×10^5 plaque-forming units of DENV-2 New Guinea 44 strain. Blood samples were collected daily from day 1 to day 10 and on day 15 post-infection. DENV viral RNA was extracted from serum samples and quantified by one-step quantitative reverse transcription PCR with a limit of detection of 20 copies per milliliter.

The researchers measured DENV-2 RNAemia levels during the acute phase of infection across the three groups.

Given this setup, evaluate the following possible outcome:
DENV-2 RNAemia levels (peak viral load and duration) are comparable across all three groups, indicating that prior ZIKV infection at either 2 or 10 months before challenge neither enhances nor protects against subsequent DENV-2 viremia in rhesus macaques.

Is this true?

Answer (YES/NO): YES